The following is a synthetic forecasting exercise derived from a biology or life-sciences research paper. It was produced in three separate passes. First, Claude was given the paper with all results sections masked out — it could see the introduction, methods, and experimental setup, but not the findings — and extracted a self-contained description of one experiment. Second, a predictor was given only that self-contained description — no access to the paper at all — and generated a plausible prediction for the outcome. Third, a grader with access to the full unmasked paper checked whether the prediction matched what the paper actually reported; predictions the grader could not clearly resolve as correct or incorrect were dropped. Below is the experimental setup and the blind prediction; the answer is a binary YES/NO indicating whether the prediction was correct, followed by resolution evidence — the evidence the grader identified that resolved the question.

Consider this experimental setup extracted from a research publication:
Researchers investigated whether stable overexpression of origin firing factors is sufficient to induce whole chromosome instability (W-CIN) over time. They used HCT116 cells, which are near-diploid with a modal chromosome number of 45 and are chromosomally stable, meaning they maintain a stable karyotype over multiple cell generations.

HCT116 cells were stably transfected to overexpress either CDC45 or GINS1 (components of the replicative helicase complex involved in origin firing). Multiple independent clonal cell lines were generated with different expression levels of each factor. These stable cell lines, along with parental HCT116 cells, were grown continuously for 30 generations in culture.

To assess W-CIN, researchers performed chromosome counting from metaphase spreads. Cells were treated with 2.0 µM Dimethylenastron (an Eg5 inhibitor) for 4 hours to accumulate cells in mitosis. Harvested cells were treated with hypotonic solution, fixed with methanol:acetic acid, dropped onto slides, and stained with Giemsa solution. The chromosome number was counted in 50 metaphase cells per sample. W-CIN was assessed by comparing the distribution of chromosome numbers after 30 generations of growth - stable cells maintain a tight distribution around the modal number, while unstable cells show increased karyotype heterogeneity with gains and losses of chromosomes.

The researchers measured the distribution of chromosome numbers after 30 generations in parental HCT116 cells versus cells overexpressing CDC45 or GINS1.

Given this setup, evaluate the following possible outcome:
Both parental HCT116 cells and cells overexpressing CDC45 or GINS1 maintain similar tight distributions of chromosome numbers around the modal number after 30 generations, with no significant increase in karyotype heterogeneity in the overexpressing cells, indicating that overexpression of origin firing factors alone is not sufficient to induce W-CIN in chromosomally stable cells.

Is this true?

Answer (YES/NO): NO